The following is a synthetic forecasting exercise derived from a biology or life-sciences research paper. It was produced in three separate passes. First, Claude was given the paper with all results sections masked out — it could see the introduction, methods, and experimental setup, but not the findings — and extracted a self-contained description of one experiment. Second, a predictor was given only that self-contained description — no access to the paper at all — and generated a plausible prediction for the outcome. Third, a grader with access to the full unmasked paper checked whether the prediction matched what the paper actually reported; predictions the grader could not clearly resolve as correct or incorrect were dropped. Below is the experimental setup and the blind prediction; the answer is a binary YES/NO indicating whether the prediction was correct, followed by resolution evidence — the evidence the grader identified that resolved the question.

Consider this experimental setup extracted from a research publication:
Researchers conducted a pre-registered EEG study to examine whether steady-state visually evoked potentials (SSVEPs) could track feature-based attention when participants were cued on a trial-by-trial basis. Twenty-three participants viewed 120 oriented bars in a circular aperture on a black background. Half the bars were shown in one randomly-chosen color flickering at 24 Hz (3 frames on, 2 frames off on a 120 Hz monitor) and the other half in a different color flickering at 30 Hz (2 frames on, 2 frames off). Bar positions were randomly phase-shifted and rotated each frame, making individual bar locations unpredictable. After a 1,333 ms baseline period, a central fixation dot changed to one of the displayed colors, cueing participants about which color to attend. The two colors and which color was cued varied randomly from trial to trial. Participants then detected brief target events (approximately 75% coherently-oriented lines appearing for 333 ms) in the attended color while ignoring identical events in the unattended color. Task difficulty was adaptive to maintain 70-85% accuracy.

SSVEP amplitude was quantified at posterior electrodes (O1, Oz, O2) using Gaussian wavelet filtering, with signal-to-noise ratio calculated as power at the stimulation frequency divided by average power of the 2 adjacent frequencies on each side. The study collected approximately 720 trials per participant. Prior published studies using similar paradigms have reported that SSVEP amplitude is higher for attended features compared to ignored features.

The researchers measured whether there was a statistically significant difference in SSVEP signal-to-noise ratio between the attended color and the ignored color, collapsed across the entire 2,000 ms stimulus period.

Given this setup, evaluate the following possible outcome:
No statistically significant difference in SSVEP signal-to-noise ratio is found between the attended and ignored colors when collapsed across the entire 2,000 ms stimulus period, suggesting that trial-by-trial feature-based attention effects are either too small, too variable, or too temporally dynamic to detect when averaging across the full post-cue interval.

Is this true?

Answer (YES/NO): YES